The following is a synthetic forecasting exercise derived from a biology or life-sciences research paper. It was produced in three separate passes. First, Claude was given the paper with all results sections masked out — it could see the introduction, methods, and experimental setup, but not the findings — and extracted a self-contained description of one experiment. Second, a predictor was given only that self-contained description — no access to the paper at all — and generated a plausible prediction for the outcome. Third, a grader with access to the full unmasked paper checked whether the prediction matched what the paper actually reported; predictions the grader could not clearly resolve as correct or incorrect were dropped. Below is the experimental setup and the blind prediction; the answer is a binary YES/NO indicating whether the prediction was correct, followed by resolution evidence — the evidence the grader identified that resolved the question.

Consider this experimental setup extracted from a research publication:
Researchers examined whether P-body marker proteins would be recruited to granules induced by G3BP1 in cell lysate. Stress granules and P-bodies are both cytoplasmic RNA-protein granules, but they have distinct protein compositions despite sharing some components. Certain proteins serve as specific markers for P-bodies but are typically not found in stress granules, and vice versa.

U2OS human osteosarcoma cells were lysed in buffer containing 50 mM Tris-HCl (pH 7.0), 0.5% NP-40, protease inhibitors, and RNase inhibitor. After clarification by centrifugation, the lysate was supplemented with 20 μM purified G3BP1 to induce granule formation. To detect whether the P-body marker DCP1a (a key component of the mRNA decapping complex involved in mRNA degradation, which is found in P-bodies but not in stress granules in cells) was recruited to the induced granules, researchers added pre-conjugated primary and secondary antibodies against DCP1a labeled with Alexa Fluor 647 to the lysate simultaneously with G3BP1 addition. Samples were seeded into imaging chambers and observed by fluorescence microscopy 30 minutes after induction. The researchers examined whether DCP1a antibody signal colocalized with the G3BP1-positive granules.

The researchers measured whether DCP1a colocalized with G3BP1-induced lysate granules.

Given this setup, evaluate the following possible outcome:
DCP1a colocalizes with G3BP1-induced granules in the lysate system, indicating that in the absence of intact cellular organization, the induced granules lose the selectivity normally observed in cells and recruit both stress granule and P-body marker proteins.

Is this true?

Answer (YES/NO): NO